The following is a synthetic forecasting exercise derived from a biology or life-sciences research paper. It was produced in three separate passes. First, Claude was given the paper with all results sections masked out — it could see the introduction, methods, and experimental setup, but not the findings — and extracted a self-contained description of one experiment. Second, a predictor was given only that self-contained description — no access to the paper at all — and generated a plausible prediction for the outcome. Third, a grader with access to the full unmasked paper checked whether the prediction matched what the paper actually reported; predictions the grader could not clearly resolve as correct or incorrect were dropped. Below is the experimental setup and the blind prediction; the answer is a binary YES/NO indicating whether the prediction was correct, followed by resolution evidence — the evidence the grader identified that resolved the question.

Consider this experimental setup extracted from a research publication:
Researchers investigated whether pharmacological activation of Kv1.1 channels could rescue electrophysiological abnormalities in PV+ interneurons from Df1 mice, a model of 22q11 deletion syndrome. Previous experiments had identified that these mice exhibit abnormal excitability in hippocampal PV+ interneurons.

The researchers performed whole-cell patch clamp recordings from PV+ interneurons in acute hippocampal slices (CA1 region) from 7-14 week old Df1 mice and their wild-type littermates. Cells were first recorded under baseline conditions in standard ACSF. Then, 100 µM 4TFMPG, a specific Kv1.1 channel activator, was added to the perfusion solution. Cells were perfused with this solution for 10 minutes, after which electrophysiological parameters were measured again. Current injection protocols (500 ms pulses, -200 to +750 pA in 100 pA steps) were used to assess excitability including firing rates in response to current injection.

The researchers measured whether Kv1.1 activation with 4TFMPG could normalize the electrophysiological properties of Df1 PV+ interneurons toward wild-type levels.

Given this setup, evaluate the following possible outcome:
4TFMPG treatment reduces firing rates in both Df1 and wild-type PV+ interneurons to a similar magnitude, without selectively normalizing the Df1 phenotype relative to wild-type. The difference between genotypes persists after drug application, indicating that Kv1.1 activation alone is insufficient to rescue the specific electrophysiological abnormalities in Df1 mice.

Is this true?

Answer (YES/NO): NO